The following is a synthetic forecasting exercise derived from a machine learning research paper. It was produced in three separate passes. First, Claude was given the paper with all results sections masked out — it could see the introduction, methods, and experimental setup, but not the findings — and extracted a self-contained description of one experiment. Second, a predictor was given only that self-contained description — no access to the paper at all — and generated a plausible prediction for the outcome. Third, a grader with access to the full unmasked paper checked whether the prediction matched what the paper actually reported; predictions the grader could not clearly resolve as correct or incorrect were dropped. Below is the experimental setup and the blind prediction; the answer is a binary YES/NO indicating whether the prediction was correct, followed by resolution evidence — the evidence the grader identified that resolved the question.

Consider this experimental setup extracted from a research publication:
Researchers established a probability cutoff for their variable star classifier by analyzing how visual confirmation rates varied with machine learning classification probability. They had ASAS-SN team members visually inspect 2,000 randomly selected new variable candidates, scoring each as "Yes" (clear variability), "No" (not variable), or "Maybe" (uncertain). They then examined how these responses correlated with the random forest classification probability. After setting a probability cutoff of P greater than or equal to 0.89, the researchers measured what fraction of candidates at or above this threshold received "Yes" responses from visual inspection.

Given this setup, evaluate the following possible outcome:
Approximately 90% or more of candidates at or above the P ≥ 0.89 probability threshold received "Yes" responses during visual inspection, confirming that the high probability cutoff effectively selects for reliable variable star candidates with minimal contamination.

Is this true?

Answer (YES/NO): YES